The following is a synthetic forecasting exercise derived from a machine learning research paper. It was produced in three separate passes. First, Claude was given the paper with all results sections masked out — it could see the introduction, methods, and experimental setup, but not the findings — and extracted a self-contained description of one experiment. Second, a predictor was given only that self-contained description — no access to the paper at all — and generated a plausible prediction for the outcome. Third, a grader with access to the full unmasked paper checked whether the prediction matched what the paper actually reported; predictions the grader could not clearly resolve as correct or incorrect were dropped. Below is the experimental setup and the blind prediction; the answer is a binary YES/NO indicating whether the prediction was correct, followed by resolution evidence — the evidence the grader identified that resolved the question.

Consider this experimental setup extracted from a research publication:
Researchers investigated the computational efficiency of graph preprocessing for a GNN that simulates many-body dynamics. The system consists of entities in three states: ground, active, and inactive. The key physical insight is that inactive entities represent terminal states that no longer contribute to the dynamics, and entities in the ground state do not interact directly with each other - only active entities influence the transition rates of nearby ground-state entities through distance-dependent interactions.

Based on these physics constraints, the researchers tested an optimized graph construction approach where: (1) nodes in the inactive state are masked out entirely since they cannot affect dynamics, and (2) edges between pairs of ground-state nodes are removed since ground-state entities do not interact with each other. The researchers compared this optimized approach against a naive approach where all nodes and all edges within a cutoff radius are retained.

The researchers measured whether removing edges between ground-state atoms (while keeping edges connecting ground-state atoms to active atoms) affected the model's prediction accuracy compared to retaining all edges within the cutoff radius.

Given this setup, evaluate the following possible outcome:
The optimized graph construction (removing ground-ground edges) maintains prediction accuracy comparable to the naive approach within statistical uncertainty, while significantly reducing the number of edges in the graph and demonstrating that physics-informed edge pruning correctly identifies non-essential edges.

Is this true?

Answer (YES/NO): YES